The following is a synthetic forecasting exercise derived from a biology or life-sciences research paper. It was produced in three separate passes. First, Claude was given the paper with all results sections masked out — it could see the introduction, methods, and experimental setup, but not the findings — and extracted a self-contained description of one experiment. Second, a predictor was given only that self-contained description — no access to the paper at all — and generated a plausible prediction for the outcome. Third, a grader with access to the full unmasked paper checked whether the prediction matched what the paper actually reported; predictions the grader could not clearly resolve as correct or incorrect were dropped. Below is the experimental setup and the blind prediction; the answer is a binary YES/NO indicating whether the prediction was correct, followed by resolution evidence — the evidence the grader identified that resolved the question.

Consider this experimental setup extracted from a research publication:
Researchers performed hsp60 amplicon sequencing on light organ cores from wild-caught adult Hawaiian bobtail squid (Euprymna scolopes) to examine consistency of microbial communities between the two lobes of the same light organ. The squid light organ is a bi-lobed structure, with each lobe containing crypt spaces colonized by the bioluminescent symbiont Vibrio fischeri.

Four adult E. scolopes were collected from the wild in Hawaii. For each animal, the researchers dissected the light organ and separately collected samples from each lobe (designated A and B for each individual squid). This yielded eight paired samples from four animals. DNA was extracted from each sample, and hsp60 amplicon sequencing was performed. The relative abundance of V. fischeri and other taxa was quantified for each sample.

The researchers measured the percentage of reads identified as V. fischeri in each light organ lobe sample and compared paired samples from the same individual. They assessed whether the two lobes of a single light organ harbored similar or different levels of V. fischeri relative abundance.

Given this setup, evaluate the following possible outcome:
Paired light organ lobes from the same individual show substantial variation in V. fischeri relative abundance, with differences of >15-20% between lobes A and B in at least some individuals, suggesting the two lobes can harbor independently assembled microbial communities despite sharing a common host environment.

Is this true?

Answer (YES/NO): NO